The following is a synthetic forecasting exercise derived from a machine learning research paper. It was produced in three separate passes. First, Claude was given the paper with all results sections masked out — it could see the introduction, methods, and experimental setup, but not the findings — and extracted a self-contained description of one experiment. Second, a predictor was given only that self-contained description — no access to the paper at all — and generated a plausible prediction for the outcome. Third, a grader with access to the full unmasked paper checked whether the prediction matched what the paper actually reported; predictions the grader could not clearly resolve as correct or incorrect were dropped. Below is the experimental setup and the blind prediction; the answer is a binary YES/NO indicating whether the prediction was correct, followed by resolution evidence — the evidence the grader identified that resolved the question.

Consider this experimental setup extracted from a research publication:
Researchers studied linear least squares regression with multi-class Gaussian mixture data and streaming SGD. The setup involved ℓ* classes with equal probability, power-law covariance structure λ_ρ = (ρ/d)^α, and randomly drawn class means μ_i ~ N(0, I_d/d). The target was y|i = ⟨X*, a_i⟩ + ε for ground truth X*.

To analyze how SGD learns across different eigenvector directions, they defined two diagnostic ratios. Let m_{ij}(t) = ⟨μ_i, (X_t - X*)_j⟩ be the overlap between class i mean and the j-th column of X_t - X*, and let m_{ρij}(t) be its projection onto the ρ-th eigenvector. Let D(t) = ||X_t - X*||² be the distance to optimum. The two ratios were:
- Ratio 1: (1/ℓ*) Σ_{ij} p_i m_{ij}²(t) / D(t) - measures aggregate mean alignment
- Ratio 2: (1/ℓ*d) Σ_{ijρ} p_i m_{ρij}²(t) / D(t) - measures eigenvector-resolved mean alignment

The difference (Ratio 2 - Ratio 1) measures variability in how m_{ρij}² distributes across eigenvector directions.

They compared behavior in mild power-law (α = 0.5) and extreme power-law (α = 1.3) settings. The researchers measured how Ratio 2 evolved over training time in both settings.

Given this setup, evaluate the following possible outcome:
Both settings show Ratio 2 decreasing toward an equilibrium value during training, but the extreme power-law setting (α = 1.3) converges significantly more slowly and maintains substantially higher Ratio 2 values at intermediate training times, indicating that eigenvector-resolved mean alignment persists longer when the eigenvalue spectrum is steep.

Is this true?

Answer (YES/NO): NO